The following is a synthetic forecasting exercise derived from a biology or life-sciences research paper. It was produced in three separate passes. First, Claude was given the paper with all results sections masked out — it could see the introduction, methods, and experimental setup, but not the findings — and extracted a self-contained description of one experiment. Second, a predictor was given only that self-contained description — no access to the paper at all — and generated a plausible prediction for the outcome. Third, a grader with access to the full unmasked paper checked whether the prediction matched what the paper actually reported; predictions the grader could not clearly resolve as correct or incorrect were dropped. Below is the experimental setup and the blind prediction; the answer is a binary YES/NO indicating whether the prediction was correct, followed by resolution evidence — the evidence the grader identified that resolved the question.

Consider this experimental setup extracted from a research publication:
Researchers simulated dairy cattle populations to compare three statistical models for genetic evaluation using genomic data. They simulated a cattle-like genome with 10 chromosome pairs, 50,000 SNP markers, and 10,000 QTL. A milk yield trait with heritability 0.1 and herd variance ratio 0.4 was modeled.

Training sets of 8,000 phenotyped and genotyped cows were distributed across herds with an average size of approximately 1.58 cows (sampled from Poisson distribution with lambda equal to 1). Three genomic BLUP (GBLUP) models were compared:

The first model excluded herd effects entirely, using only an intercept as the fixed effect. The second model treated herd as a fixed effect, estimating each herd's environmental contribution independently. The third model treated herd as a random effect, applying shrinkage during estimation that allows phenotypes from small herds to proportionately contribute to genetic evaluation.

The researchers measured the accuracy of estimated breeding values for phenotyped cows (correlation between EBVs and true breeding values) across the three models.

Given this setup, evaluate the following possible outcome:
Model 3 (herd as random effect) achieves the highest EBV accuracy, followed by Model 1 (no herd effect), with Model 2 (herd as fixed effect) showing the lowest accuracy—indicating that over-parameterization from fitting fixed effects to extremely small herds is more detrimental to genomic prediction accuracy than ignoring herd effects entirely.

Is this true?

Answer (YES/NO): YES